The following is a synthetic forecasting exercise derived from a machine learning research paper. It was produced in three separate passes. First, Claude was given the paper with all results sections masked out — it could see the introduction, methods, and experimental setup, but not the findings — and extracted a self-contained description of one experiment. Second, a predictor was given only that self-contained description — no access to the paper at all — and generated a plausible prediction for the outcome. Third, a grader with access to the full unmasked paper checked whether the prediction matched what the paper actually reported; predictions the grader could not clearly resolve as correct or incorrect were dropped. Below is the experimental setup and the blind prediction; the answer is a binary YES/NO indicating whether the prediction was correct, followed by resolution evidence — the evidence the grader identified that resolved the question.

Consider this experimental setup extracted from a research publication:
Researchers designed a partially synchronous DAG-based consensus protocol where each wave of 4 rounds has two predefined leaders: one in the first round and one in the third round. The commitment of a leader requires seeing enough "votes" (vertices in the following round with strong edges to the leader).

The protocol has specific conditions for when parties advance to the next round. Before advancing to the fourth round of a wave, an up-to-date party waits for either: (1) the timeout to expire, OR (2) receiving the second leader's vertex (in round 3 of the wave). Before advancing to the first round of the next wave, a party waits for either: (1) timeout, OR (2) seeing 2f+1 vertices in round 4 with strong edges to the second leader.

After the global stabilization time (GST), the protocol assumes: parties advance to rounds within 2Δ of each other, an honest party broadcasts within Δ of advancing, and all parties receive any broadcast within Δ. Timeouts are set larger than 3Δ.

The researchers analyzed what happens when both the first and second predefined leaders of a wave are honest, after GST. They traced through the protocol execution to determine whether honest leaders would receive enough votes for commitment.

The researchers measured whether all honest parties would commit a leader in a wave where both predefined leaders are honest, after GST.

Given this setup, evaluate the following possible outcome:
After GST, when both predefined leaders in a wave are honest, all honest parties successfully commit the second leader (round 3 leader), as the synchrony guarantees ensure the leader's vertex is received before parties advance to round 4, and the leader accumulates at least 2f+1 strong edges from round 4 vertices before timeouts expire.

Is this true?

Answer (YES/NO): YES